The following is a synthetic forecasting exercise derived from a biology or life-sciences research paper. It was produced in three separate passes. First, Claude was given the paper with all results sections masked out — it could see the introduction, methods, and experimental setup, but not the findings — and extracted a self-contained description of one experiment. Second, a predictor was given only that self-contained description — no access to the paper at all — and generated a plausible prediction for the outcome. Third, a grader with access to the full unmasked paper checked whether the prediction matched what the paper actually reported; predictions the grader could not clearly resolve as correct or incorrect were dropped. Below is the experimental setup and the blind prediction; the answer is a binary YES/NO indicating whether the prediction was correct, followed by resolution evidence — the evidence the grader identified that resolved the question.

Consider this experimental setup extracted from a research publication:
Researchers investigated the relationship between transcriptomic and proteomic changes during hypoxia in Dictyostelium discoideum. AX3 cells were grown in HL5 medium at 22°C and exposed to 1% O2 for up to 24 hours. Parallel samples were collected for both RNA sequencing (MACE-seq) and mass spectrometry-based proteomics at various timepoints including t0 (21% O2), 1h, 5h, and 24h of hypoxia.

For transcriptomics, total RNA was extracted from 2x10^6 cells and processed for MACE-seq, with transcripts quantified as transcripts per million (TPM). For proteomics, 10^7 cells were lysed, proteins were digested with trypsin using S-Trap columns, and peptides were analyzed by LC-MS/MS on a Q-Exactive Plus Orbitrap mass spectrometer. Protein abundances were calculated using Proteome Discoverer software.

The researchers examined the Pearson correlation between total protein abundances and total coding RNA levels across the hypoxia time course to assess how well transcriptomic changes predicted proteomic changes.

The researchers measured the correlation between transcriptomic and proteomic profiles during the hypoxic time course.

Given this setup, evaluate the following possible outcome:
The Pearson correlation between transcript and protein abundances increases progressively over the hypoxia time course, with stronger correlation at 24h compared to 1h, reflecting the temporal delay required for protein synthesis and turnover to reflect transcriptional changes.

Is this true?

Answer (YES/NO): YES